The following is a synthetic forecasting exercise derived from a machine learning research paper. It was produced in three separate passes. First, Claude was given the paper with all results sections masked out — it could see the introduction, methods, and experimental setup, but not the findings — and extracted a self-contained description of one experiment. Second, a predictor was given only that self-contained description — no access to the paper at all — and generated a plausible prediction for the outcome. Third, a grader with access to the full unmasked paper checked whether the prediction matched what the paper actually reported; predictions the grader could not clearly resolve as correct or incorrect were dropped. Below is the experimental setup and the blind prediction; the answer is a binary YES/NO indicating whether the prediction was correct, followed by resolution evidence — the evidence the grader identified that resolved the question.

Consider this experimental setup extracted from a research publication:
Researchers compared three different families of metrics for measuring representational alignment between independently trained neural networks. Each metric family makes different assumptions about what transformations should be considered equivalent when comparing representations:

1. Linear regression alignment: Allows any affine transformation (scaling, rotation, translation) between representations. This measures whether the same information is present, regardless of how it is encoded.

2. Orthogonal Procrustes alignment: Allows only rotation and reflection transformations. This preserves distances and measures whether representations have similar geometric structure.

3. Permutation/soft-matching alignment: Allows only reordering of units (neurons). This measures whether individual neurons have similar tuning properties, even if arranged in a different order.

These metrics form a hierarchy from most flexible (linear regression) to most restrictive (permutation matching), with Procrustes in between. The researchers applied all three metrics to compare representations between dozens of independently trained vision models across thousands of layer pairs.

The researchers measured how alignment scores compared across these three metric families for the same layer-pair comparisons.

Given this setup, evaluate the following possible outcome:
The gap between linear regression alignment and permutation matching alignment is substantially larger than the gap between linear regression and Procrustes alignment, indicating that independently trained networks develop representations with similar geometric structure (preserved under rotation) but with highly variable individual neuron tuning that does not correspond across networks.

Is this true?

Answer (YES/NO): NO